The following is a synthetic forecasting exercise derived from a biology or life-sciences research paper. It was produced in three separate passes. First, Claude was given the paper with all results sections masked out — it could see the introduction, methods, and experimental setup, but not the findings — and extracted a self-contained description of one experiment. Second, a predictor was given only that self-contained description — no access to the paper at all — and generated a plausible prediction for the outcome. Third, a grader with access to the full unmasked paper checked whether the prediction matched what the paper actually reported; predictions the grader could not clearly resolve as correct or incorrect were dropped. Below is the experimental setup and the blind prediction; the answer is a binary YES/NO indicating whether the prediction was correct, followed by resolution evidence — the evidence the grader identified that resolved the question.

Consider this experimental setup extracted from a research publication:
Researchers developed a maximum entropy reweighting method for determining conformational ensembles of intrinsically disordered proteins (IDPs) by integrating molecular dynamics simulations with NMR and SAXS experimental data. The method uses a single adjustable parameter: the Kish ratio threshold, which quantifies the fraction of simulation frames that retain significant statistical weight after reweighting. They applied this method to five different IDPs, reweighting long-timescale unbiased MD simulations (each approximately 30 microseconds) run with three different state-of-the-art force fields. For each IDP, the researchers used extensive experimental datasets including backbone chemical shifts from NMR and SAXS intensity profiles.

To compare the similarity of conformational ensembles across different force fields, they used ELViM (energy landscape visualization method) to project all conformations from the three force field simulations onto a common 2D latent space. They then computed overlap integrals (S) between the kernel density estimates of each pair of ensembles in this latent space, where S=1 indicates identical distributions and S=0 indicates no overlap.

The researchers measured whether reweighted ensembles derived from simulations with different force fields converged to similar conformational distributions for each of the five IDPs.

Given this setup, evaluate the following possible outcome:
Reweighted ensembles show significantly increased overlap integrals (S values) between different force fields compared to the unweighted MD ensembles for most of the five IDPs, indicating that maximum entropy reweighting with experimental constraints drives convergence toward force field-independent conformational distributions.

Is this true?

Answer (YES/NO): YES